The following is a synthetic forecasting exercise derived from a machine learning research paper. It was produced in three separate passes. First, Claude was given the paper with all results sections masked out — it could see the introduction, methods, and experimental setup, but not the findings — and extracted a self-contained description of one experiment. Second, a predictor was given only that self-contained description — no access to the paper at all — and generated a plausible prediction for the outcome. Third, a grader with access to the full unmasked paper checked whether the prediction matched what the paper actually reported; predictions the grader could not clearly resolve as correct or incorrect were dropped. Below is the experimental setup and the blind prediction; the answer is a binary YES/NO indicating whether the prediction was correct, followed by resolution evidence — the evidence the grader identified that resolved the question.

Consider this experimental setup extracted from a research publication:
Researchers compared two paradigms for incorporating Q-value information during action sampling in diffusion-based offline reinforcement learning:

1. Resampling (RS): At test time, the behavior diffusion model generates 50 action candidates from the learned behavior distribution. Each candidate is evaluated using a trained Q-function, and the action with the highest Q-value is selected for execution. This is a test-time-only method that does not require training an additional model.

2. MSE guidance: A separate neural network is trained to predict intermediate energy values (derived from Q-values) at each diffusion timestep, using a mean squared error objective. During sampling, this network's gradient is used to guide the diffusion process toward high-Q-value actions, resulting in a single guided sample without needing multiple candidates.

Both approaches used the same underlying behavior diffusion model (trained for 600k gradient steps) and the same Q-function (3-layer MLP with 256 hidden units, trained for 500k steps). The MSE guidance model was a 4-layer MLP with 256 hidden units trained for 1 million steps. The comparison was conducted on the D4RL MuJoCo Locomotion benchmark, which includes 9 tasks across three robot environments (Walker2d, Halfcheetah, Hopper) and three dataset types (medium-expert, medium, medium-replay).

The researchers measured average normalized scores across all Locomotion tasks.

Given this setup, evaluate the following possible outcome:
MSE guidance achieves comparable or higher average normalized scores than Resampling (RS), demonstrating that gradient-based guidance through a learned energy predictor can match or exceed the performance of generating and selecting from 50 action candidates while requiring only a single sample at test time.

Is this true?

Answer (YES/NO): NO